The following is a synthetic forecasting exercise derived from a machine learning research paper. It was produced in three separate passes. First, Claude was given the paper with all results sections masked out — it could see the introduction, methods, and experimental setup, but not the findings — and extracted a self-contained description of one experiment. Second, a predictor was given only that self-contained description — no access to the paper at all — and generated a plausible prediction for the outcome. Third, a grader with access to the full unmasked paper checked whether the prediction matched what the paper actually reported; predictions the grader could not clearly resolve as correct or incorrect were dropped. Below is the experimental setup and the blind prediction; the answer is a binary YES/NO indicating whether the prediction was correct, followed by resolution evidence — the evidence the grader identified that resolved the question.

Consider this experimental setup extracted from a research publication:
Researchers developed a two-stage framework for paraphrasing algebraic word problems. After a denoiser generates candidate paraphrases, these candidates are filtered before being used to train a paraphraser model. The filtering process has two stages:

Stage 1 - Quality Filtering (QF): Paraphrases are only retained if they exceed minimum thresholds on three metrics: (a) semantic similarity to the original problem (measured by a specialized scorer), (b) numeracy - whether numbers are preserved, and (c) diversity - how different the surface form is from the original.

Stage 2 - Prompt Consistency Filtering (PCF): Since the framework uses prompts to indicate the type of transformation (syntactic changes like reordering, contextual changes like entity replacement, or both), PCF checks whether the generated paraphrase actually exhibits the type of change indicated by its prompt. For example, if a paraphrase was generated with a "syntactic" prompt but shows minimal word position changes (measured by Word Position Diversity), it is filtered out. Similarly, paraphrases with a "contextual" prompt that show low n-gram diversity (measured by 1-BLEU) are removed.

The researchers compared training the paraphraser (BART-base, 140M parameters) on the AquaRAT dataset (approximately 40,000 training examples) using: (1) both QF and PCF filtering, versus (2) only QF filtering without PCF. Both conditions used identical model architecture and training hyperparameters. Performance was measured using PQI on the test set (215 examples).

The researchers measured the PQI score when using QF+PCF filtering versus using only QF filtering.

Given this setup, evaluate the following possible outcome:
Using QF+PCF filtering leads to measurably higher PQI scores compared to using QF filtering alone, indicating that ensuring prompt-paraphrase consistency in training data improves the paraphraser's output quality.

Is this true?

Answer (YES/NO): YES